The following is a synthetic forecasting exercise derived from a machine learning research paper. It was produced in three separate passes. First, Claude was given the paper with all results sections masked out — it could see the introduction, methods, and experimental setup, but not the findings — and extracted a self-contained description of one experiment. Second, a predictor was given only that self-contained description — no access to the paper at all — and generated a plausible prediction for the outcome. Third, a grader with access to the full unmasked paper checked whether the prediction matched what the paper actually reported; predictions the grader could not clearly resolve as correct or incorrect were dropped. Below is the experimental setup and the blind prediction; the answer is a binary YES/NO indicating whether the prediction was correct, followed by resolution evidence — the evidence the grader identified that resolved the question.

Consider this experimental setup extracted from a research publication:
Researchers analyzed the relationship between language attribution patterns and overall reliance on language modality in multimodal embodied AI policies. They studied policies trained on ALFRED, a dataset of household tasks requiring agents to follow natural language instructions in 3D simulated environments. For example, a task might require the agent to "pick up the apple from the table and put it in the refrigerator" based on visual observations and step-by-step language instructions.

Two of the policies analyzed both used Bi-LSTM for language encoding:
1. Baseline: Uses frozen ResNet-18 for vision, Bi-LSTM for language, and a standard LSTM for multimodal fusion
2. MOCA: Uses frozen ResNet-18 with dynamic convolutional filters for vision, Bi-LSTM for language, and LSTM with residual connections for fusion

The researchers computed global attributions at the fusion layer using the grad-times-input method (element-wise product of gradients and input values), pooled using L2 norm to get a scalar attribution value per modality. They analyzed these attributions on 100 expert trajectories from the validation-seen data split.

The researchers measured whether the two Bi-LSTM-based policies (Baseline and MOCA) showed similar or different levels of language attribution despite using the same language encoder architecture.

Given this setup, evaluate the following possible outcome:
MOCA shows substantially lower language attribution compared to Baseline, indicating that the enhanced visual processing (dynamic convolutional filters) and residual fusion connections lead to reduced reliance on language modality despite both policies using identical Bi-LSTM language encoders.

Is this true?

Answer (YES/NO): NO